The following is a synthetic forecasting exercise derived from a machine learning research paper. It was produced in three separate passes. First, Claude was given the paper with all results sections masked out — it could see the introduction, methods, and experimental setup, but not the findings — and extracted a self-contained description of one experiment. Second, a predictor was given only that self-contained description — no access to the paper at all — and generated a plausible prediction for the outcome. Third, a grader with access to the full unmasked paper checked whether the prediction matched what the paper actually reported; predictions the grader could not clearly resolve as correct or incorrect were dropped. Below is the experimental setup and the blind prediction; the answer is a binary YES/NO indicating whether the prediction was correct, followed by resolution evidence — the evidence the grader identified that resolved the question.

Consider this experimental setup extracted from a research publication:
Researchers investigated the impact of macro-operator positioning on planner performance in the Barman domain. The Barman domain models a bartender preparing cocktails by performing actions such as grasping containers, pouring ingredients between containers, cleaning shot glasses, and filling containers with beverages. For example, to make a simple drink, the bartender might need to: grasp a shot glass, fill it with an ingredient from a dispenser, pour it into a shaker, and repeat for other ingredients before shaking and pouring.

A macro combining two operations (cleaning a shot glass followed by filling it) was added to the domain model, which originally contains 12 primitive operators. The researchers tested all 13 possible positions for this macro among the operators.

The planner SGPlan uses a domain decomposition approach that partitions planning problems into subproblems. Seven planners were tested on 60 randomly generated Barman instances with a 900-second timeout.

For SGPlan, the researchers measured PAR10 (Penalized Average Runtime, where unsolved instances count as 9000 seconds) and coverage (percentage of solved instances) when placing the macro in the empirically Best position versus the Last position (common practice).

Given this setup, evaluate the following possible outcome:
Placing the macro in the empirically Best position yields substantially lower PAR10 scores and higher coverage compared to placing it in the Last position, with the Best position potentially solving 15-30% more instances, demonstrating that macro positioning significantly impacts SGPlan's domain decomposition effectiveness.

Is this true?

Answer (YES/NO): NO